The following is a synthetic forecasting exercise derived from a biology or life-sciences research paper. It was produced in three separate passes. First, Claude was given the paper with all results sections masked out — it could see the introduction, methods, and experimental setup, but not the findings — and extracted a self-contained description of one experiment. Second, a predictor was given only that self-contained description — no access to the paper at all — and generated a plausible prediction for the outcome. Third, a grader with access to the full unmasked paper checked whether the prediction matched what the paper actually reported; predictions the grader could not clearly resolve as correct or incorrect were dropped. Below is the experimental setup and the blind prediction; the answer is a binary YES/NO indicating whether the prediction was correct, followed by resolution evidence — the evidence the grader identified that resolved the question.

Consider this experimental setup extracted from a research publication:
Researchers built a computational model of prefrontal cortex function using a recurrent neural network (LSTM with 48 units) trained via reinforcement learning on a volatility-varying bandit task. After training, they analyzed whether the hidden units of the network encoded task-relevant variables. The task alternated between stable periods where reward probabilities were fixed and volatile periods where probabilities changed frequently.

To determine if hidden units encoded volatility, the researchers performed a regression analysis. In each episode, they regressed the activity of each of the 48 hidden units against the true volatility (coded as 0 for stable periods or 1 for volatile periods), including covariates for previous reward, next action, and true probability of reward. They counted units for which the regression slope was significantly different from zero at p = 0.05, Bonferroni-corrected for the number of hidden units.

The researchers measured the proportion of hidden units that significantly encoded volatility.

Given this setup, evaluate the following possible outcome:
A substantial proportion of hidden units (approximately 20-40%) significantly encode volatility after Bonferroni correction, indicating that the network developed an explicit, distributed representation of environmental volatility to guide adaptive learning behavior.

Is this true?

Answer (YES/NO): YES